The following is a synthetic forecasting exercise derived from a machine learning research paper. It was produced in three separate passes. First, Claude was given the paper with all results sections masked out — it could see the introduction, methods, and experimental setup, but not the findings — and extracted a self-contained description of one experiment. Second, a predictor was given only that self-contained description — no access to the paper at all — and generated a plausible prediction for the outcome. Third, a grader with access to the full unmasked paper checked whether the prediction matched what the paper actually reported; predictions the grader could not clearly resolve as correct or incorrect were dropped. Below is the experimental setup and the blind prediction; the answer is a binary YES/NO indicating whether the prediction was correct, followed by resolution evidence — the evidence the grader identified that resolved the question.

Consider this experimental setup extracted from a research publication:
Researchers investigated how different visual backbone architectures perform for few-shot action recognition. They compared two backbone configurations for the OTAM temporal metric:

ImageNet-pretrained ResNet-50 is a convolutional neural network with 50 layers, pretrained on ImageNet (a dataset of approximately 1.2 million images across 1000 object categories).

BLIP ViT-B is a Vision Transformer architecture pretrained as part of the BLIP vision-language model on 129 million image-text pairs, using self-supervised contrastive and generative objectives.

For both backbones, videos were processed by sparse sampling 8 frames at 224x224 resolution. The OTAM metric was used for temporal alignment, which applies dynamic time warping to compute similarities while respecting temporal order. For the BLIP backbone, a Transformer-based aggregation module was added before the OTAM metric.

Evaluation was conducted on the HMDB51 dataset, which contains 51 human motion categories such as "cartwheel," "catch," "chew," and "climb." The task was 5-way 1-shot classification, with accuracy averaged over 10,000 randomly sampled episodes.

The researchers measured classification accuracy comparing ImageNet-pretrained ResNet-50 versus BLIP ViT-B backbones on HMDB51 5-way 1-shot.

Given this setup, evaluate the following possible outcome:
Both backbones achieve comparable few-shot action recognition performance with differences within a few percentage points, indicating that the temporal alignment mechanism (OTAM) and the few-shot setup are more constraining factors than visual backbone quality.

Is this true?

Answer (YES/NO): NO